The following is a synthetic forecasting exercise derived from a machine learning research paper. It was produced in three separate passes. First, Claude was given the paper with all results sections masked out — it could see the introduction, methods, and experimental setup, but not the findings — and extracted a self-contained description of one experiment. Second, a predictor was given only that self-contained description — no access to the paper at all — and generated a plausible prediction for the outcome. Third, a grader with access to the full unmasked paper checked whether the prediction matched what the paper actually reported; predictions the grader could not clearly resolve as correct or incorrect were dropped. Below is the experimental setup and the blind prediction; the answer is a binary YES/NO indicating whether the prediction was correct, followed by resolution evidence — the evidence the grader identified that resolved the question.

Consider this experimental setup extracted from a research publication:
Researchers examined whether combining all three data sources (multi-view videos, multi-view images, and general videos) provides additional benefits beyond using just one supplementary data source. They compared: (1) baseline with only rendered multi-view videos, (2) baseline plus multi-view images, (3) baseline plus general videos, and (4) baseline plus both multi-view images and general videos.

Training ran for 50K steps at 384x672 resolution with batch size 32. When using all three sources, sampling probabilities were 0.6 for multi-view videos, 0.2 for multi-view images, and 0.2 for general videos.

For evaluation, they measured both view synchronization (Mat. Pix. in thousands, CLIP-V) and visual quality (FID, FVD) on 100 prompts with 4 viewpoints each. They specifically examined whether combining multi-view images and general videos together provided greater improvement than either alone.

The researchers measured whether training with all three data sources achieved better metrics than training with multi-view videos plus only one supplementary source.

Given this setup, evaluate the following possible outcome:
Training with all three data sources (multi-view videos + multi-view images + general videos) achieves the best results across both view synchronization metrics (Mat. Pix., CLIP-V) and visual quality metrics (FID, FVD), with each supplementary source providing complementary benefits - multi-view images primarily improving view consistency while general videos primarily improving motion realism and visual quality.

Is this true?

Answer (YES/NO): NO